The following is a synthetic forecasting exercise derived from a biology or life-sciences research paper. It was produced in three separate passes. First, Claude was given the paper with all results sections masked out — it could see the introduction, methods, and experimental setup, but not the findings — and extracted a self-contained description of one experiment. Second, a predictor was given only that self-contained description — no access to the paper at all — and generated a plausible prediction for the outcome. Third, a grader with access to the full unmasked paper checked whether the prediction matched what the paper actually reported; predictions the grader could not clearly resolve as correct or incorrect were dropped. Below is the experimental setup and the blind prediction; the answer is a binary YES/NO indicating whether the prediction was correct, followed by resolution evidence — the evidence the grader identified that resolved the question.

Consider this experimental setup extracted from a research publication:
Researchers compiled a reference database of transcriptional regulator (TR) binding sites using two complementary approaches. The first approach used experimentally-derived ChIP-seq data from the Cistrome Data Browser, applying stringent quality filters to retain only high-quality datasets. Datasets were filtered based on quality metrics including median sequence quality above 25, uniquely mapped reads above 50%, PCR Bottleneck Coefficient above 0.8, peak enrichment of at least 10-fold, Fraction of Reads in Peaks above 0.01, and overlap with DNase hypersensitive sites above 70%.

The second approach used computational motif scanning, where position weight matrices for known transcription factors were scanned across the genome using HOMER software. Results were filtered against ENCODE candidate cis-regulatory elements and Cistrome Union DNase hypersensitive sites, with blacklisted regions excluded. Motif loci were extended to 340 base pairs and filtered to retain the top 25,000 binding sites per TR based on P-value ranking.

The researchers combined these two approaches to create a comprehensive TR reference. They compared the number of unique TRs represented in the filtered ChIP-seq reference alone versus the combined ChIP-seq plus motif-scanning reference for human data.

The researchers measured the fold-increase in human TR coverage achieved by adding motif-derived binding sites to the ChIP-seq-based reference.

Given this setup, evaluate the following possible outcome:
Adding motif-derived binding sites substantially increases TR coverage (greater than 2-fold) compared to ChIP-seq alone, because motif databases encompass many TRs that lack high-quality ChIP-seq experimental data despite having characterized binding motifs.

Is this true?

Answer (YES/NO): NO